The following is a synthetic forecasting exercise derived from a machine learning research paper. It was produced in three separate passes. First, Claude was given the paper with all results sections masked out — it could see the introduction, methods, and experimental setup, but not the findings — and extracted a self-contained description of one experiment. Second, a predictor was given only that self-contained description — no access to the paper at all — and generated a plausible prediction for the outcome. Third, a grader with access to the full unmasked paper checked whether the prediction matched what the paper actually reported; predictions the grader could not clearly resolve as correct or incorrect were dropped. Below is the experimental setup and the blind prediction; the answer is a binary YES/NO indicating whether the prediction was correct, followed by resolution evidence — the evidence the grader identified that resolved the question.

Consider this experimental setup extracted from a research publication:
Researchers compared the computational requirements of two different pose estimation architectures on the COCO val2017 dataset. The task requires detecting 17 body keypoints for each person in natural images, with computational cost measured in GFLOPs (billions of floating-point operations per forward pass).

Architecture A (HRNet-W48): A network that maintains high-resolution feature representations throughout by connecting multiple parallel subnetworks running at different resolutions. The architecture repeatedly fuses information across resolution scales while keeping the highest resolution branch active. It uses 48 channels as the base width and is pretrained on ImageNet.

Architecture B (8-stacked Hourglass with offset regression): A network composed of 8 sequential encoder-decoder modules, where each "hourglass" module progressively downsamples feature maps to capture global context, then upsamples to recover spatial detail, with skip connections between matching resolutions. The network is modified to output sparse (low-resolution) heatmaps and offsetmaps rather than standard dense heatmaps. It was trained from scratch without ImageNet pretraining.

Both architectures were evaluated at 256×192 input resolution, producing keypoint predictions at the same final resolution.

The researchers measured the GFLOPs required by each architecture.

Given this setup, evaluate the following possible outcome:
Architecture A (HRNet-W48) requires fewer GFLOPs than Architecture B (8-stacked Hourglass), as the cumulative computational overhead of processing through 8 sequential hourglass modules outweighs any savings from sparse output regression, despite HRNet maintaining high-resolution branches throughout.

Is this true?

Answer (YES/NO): YES